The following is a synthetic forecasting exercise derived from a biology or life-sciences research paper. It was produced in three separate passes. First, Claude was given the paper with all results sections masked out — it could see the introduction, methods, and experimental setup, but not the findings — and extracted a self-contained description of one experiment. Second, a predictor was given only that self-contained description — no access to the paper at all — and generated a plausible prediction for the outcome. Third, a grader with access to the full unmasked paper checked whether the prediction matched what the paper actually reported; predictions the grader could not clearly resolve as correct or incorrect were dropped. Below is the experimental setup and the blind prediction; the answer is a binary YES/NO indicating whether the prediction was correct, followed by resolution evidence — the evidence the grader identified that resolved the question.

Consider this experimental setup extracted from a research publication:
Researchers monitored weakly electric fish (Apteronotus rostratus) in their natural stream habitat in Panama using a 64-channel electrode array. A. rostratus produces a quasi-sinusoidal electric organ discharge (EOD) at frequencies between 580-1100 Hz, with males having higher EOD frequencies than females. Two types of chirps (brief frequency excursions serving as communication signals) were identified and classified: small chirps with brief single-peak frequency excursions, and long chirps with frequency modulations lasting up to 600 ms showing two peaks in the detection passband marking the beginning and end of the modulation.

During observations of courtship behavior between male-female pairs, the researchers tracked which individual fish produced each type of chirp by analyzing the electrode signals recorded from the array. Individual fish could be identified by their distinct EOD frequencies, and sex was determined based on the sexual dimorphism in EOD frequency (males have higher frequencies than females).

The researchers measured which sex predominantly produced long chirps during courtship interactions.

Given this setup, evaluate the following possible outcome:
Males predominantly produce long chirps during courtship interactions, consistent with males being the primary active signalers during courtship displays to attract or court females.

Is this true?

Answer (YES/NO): NO